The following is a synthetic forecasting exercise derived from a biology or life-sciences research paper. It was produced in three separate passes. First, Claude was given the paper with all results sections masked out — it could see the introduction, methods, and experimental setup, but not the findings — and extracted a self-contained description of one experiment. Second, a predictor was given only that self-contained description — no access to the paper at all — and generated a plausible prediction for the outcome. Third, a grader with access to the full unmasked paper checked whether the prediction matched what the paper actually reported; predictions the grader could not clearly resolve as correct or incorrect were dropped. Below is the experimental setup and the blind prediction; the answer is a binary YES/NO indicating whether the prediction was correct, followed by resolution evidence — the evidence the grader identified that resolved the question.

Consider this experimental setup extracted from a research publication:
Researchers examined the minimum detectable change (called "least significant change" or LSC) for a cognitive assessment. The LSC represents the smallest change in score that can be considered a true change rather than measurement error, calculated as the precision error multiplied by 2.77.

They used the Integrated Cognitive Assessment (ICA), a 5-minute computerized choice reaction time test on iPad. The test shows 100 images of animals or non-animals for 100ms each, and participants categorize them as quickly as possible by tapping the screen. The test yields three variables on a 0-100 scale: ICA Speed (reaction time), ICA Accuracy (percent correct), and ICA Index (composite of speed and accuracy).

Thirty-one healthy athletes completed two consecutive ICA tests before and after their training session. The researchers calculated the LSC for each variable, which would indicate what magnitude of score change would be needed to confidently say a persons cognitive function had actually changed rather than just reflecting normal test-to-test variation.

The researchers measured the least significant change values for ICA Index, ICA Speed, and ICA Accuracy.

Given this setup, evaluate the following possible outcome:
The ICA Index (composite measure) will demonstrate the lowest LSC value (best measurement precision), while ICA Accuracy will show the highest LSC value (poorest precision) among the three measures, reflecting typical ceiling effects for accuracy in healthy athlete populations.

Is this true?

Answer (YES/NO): NO